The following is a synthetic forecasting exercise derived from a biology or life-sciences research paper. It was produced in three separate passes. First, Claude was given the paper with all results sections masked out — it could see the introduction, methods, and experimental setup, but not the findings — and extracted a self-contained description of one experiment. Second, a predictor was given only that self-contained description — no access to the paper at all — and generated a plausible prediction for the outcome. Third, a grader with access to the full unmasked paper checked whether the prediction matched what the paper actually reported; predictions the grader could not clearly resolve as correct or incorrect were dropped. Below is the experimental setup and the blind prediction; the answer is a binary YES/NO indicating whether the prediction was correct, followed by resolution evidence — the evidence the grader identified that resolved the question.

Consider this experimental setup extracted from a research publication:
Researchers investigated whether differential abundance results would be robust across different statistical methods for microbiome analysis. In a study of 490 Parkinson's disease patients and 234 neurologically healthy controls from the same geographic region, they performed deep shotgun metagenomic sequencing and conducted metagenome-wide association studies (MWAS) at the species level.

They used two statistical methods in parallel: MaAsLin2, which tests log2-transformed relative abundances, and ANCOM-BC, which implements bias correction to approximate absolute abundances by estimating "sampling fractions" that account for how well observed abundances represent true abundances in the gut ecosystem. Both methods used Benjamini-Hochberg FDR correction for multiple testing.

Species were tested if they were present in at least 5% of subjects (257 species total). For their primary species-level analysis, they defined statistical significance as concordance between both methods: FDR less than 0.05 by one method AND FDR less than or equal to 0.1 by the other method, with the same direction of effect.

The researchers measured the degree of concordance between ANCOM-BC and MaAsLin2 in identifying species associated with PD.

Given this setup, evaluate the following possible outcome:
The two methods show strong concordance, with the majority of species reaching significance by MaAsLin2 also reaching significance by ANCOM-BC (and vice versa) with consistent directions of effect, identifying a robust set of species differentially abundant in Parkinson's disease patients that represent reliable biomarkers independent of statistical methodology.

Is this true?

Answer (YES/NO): NO